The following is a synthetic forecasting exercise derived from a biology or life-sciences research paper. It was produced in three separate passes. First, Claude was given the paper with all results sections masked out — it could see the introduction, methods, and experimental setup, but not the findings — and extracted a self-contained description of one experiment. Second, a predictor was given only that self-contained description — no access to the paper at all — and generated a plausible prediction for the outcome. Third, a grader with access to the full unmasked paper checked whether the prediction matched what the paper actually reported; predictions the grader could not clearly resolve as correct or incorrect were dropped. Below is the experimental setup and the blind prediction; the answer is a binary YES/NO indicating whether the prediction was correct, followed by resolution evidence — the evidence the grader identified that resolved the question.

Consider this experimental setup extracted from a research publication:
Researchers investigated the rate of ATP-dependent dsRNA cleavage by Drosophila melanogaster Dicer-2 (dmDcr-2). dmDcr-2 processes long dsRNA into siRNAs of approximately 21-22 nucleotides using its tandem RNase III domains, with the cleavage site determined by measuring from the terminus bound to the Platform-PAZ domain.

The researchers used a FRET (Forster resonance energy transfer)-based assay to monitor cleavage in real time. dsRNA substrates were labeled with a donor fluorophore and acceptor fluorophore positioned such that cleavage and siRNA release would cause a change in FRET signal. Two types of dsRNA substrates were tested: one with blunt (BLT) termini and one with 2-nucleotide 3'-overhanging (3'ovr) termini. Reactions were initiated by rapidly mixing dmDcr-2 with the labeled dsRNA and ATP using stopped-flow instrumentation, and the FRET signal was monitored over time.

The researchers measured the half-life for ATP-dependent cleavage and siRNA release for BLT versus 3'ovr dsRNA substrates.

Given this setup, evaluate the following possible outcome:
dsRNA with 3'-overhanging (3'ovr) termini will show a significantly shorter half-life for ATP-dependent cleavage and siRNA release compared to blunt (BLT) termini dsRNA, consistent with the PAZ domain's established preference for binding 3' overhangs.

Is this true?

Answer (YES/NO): NO